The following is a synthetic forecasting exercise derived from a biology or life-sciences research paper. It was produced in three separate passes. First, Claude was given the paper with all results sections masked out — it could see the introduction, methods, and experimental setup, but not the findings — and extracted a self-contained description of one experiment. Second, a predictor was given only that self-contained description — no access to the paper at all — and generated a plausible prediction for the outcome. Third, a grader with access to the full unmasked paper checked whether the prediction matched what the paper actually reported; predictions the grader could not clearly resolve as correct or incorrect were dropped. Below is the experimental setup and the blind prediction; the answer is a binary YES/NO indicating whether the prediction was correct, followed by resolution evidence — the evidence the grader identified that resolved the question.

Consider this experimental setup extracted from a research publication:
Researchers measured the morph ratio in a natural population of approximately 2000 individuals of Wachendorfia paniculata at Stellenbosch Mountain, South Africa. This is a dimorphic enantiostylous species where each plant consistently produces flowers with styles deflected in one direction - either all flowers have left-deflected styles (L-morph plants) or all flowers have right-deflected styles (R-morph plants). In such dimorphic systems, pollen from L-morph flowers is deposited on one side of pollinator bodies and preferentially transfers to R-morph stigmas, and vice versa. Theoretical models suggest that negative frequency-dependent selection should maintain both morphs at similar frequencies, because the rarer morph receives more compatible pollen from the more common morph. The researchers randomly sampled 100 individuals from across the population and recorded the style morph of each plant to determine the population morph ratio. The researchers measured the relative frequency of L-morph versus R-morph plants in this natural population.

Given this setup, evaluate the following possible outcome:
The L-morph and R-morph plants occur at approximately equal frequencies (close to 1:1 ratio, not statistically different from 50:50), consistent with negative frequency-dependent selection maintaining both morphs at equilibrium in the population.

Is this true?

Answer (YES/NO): YES